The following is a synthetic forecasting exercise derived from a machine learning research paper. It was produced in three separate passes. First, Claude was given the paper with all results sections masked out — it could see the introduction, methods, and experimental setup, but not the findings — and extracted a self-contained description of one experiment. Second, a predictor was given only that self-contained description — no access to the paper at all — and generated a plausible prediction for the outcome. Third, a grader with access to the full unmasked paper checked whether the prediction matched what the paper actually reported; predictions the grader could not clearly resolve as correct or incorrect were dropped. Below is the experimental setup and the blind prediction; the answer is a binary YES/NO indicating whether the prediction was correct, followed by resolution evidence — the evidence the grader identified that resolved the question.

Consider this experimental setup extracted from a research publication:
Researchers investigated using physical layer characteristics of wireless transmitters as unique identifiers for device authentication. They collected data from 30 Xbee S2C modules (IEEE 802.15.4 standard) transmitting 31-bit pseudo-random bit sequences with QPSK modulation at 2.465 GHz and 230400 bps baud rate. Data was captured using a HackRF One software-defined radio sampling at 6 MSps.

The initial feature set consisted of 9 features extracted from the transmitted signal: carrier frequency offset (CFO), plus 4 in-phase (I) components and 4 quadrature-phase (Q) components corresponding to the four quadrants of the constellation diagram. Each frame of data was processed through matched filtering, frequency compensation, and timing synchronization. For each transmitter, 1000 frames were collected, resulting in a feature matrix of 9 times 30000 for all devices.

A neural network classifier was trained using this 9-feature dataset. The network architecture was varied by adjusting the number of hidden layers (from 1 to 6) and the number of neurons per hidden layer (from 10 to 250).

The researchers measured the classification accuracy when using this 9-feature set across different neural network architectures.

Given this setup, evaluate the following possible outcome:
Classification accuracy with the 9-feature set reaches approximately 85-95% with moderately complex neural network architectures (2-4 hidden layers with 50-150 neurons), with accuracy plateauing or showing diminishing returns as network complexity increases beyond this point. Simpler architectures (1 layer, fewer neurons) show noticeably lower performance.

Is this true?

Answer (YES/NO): NO